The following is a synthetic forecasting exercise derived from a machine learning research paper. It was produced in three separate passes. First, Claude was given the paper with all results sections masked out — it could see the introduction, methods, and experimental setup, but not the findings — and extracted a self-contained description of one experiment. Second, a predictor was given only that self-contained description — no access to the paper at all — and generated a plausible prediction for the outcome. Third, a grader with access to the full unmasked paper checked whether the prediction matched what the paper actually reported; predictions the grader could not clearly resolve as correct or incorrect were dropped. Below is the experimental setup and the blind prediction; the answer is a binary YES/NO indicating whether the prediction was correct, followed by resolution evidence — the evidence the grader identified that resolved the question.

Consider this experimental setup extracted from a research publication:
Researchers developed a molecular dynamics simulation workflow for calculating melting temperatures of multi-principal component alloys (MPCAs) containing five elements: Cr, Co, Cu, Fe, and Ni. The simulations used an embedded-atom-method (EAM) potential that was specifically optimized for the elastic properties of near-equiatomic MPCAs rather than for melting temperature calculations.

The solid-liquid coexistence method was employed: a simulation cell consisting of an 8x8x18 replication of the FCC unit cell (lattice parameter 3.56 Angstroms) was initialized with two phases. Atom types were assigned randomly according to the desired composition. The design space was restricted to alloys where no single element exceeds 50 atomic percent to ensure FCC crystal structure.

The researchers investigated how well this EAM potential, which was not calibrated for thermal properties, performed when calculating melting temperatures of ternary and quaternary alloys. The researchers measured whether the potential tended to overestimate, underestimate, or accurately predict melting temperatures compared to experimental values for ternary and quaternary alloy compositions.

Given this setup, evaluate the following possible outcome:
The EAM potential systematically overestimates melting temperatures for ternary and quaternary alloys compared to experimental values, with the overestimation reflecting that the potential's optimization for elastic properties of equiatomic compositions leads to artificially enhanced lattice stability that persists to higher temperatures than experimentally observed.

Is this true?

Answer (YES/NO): YES